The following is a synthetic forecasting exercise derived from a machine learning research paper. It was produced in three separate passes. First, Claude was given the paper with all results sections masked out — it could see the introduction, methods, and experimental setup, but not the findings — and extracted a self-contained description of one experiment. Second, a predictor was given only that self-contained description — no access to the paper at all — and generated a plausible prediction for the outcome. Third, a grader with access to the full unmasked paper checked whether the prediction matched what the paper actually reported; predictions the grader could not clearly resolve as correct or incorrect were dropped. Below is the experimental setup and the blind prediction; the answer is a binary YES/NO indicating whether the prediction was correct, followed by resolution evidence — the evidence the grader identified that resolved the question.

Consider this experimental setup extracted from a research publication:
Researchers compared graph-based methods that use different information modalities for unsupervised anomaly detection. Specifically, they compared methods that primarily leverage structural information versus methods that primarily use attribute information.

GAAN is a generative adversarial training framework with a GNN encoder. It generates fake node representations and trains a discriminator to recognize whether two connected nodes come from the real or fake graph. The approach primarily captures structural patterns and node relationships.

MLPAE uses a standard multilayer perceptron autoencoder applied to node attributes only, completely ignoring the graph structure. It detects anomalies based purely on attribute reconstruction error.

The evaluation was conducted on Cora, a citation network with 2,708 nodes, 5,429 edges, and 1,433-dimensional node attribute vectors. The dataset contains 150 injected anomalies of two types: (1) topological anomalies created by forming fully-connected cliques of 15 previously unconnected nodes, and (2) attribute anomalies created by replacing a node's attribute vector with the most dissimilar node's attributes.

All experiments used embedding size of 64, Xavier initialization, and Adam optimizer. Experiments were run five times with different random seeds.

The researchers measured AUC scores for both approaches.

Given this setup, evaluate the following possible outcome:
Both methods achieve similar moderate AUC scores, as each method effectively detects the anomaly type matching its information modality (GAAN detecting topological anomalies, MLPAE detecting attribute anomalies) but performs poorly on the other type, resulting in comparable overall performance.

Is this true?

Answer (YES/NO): NO